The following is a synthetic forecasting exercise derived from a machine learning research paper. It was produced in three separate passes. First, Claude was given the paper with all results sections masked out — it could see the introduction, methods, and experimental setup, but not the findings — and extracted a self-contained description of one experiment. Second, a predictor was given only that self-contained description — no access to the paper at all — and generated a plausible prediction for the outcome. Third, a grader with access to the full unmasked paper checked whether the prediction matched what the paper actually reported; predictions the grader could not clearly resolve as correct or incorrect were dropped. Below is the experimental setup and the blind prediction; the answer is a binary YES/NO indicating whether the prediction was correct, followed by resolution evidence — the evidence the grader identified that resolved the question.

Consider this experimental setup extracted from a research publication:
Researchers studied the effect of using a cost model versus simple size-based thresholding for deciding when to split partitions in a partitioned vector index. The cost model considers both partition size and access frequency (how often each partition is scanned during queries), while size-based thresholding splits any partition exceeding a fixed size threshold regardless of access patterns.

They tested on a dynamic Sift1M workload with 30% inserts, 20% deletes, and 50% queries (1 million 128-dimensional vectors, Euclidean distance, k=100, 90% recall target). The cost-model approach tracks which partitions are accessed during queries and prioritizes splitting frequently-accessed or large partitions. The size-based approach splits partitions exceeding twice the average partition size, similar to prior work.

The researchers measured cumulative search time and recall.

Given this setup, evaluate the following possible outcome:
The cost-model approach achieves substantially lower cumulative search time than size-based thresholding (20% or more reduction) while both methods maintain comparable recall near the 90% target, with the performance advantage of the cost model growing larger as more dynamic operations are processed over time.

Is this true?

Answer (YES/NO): NO